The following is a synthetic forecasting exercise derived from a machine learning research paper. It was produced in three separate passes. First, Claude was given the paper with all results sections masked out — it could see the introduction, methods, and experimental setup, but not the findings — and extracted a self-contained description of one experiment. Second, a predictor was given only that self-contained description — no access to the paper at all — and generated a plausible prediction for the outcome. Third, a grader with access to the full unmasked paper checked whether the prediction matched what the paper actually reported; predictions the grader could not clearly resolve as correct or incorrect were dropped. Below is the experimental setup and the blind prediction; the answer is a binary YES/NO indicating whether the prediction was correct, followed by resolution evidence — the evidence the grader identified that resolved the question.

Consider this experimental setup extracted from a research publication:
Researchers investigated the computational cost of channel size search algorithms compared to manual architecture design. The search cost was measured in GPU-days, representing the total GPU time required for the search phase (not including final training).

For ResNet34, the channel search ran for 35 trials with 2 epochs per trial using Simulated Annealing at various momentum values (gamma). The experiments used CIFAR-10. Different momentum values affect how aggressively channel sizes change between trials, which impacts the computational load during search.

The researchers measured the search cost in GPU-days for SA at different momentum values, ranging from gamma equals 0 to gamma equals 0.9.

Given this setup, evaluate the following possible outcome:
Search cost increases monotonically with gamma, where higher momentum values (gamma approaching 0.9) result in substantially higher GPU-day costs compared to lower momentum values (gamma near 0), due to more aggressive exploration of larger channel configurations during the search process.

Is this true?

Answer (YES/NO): NO